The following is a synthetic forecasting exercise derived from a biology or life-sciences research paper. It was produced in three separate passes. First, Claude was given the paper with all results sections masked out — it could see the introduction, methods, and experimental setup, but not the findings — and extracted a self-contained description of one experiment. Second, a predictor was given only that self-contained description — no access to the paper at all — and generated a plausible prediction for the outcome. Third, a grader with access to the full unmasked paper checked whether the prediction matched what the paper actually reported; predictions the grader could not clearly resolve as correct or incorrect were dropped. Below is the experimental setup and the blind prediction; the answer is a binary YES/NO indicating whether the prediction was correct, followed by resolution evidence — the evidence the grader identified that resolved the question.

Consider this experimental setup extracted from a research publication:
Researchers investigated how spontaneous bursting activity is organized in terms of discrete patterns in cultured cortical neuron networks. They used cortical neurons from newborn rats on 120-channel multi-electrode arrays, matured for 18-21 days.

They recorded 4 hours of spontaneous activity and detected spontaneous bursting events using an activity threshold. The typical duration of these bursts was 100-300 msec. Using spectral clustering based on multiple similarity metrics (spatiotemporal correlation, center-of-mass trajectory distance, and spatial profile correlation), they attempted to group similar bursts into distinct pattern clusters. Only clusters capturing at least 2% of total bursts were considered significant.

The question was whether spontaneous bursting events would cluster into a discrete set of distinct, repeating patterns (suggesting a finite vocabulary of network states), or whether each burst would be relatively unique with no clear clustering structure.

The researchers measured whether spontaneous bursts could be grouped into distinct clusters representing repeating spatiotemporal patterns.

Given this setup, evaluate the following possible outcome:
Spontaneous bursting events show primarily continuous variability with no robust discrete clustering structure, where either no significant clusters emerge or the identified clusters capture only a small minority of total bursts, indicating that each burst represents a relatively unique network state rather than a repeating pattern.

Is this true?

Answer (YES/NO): NO